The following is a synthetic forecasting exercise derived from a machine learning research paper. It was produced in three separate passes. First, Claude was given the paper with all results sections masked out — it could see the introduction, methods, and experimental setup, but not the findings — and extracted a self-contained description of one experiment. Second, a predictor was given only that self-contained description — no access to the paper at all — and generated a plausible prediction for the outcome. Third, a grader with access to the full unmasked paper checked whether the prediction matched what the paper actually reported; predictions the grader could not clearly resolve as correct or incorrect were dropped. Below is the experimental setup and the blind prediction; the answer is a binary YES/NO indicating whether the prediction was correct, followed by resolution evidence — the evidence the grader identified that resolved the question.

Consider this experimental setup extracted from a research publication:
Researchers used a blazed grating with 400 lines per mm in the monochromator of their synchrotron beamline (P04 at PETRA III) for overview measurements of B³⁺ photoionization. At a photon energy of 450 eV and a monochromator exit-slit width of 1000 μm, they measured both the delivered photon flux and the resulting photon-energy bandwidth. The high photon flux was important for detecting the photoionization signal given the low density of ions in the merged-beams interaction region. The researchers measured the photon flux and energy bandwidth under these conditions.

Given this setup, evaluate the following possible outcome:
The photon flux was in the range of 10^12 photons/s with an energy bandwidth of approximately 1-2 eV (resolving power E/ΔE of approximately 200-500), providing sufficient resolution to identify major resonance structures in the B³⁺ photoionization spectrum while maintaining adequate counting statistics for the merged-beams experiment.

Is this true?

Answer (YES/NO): NO